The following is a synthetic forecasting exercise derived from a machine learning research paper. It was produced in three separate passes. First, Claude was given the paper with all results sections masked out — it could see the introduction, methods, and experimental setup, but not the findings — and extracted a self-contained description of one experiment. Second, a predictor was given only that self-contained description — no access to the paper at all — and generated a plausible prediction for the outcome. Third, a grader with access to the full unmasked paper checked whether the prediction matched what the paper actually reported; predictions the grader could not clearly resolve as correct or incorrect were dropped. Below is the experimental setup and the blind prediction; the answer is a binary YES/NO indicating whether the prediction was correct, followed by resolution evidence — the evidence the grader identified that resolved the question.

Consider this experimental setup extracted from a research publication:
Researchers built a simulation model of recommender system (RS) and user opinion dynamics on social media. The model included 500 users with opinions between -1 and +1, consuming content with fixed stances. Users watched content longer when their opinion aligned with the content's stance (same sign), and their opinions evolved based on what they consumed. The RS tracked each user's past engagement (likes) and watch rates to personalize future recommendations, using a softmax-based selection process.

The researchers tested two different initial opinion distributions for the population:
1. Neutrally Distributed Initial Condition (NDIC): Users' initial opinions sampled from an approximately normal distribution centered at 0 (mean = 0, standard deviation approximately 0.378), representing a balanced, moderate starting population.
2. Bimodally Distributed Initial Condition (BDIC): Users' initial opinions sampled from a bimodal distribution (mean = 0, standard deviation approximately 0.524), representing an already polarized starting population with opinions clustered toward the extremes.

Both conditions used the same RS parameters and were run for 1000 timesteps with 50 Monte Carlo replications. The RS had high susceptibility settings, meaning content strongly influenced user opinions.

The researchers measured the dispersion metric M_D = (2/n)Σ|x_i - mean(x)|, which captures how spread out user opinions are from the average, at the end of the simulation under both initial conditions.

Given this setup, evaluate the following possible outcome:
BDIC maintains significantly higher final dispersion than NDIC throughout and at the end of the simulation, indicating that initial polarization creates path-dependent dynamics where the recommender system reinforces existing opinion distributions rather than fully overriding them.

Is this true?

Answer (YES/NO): NO